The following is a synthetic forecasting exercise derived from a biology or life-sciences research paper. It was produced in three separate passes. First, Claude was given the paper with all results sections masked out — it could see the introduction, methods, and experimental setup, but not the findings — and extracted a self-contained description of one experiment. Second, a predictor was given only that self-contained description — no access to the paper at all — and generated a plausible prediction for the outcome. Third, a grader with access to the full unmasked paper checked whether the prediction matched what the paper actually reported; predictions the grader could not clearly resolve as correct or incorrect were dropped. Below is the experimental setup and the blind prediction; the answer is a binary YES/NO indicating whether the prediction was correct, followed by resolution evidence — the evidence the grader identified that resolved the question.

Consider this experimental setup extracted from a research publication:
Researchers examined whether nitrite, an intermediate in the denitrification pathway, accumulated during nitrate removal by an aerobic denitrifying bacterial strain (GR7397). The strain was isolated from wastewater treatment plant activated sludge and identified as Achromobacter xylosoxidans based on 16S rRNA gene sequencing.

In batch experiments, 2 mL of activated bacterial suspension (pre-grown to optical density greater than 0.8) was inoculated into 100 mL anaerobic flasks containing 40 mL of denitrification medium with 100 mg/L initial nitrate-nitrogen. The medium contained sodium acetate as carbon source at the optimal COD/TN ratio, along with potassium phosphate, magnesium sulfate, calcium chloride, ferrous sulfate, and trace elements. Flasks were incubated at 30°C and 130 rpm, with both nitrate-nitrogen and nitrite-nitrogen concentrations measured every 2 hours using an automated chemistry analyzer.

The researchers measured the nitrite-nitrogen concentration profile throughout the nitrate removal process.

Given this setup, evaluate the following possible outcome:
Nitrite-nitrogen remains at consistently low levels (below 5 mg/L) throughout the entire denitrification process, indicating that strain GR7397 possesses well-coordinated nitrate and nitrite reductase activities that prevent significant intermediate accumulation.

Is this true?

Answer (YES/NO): YES